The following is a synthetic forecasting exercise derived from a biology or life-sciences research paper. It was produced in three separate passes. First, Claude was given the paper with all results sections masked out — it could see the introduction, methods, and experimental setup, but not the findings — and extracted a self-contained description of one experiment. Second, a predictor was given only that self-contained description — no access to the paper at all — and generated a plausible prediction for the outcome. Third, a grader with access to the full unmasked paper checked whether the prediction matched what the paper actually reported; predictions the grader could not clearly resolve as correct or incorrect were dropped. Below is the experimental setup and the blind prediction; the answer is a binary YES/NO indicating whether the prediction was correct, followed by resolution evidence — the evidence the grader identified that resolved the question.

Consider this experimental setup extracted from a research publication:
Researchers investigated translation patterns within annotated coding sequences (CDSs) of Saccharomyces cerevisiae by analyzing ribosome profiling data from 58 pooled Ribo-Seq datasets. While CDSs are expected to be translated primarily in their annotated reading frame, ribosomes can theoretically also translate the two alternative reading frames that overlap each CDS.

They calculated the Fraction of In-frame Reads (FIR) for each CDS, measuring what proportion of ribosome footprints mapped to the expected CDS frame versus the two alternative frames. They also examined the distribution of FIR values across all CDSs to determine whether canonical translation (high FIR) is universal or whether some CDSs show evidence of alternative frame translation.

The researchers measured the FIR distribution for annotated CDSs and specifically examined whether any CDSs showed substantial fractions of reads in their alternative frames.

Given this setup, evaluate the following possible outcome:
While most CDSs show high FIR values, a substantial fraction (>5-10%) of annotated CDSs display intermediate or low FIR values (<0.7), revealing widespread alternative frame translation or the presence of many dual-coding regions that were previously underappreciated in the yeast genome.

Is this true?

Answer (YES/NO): NO